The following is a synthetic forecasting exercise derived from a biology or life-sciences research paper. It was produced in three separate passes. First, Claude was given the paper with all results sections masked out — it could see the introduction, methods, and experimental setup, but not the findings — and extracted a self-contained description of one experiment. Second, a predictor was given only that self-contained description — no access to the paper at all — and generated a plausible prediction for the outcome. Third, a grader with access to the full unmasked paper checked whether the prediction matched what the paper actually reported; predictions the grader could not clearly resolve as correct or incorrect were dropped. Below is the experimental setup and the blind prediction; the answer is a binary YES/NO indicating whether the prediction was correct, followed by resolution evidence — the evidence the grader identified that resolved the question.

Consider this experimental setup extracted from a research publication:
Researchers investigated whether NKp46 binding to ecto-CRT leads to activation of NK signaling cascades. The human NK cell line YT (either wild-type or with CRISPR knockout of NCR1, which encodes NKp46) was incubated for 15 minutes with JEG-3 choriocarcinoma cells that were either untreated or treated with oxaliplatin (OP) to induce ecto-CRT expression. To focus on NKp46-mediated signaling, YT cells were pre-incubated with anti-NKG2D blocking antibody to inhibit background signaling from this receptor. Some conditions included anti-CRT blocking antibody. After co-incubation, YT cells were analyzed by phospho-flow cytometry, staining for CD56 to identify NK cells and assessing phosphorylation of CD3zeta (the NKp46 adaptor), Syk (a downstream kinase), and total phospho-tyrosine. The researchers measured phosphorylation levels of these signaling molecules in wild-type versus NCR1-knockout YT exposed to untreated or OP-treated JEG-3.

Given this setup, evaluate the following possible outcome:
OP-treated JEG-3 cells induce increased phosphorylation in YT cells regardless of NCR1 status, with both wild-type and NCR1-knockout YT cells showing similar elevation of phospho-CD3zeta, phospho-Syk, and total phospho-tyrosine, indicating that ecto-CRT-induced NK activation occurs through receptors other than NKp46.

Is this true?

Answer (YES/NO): NO